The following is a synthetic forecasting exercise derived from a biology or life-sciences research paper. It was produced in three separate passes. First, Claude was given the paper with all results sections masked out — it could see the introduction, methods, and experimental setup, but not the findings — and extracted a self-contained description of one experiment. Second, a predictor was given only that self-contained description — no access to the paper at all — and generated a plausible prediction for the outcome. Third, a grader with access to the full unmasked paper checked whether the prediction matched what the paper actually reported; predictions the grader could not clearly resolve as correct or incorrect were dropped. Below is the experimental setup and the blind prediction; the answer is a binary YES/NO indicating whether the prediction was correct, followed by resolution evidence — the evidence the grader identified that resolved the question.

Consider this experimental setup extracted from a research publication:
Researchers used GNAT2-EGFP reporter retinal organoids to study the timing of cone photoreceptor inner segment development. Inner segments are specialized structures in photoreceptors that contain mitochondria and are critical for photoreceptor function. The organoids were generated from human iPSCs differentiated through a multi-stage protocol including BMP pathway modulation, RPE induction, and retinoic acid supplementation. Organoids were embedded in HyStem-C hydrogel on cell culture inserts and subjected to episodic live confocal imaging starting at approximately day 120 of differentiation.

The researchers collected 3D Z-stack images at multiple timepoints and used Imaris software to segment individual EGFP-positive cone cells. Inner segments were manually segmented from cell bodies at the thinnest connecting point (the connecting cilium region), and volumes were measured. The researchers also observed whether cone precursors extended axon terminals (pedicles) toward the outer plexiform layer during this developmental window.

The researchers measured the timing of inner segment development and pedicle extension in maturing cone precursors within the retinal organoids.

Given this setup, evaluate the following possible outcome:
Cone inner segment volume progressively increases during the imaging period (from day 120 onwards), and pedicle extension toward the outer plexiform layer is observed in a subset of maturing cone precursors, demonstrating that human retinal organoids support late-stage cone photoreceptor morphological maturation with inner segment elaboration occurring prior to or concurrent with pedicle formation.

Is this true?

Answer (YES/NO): YES